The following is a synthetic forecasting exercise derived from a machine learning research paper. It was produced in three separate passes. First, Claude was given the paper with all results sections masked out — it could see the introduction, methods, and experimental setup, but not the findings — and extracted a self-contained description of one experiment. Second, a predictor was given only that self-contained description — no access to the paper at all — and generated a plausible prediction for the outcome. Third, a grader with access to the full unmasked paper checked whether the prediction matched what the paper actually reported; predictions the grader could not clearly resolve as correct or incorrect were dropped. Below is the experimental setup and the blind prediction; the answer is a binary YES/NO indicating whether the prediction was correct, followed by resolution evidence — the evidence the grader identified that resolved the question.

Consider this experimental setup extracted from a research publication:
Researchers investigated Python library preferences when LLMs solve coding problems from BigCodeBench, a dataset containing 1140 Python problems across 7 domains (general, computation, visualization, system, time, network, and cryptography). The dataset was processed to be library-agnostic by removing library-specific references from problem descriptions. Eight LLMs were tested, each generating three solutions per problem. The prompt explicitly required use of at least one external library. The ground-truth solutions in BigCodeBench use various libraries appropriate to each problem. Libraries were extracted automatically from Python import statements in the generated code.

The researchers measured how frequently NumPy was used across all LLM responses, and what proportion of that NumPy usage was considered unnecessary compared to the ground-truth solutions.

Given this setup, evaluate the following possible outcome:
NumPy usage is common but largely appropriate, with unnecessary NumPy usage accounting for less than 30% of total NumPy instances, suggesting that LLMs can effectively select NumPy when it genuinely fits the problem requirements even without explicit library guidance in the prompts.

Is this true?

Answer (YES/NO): NO